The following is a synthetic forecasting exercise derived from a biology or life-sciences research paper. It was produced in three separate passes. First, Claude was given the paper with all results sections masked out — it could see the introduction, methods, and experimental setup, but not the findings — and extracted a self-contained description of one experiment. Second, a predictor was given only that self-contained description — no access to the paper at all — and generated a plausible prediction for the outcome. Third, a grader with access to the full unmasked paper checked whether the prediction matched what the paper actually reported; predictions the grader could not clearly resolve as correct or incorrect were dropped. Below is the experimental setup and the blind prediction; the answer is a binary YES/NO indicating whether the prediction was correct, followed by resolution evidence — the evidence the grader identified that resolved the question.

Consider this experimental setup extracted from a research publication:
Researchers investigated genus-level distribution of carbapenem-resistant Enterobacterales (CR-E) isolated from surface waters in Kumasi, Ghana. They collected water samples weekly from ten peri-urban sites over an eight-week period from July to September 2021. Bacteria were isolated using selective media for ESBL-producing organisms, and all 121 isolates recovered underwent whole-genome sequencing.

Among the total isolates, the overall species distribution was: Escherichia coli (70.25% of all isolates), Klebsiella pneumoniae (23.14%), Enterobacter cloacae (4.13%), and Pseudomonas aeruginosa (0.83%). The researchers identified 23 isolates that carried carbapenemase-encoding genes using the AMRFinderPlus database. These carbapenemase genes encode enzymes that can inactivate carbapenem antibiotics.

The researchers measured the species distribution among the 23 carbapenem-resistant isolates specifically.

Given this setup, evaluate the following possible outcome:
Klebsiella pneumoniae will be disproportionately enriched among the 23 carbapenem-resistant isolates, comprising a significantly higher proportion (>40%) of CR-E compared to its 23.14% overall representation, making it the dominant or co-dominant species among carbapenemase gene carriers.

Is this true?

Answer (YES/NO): NO